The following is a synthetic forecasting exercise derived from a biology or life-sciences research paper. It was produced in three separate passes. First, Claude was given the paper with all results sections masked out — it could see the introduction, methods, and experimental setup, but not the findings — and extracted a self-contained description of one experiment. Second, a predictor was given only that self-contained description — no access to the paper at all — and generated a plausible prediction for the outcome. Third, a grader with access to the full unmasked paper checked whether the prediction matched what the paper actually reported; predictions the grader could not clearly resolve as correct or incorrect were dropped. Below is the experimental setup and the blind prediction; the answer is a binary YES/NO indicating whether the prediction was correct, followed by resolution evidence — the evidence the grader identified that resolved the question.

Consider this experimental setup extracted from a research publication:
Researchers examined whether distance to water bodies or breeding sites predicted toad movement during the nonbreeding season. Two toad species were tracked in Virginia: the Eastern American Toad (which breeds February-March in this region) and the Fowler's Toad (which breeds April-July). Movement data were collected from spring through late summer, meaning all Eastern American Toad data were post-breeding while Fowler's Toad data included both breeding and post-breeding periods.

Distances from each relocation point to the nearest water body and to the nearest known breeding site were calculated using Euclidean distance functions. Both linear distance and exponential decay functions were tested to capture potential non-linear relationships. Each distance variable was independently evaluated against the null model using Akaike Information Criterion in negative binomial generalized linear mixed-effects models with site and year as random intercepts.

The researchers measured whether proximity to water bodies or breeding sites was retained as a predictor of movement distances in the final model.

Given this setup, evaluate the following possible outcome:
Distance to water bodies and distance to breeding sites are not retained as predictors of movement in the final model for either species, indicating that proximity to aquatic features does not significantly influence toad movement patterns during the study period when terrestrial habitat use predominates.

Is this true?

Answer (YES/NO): YES